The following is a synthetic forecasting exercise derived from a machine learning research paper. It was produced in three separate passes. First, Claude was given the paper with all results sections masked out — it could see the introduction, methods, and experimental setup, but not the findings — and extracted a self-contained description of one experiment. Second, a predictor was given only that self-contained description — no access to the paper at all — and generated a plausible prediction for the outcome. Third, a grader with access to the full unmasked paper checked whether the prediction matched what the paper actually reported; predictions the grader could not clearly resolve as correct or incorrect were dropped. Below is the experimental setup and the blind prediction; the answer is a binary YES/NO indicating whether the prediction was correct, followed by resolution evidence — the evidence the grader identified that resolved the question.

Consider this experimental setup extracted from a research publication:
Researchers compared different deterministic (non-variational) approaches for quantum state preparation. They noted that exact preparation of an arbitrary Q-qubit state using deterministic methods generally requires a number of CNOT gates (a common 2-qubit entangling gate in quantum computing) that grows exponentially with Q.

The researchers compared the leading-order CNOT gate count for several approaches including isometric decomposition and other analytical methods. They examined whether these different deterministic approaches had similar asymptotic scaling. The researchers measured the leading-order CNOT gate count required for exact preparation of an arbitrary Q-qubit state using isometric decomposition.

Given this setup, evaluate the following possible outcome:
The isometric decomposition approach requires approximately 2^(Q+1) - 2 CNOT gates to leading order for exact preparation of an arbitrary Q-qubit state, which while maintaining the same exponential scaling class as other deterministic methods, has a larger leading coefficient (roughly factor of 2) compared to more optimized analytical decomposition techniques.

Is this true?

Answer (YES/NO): NO